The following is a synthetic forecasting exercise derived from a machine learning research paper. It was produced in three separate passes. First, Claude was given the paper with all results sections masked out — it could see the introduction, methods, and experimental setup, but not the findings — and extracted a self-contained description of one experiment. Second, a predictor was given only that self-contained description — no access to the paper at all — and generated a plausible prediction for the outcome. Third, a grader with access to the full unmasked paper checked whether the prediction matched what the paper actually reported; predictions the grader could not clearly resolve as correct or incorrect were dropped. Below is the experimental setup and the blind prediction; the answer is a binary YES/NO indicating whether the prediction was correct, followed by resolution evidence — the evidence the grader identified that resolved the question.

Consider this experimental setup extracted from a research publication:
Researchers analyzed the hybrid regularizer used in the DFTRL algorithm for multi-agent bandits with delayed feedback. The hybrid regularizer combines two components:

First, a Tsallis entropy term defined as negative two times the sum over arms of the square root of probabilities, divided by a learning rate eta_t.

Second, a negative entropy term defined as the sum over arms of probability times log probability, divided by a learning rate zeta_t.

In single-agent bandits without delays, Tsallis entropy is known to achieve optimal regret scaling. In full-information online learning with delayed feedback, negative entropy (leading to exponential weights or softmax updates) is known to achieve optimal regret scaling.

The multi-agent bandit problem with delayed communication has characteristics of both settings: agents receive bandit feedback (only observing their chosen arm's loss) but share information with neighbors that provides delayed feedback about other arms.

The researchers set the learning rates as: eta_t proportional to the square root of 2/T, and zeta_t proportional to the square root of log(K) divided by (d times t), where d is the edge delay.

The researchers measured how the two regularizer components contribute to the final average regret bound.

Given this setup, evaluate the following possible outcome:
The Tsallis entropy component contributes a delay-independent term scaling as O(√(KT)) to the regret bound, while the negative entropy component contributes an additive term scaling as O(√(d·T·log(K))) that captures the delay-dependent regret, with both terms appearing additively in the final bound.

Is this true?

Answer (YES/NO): NO